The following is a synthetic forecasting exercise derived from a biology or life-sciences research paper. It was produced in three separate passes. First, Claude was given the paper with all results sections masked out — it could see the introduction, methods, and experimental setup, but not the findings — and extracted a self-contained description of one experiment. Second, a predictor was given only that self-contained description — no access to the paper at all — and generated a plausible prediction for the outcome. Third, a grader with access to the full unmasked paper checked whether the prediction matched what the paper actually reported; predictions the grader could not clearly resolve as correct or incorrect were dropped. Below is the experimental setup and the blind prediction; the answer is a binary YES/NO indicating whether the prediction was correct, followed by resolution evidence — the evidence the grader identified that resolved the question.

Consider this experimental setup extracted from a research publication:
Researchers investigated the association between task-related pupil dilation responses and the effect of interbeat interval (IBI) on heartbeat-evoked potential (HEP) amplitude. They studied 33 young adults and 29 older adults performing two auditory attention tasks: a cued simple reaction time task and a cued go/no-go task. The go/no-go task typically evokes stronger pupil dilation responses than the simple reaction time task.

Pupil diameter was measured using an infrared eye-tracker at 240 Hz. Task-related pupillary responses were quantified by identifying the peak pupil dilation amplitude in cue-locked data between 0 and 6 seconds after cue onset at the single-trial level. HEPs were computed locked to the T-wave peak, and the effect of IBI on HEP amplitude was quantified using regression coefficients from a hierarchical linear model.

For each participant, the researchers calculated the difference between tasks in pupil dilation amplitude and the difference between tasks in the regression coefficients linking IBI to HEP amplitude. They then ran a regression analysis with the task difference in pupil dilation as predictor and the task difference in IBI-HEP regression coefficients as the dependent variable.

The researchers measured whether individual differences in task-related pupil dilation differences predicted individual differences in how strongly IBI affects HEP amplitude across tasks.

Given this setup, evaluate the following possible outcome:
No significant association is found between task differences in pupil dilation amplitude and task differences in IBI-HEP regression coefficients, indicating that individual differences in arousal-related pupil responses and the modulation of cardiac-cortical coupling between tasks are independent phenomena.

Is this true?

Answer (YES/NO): NO